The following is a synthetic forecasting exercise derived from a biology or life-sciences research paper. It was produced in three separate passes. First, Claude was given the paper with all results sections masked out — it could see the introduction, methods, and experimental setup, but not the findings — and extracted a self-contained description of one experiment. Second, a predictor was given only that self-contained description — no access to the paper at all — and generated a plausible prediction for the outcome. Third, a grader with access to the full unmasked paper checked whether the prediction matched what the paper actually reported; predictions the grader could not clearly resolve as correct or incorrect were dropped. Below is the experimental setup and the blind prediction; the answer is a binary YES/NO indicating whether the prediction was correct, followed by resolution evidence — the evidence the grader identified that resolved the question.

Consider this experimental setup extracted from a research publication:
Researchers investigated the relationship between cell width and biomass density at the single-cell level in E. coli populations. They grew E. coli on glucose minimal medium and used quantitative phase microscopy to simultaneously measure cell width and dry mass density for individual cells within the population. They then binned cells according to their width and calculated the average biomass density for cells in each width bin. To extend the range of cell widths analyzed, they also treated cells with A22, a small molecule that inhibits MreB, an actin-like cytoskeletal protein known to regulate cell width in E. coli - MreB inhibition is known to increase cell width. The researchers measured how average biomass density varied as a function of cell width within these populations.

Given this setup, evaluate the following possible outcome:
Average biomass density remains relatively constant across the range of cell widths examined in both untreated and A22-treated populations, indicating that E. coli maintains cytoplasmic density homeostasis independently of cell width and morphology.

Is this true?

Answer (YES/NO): NO